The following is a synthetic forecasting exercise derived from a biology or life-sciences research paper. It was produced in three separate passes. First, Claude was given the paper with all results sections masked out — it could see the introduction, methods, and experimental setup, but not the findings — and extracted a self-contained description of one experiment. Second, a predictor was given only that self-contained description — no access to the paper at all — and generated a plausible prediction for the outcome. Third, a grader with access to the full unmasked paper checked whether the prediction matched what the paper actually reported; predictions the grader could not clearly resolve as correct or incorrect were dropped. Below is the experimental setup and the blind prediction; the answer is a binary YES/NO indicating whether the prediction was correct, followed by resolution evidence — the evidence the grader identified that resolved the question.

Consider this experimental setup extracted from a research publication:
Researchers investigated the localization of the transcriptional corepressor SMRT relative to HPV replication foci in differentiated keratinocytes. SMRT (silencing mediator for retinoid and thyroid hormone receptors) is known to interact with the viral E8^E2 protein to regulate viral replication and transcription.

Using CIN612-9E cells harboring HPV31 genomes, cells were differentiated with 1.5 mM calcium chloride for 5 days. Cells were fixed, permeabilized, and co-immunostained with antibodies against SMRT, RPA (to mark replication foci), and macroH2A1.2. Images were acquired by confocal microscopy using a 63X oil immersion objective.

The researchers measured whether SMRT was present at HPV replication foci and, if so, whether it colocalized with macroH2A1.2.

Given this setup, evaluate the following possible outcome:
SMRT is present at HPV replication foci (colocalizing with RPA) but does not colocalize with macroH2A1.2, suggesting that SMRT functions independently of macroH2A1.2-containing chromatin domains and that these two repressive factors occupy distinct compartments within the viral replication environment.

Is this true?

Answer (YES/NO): YES